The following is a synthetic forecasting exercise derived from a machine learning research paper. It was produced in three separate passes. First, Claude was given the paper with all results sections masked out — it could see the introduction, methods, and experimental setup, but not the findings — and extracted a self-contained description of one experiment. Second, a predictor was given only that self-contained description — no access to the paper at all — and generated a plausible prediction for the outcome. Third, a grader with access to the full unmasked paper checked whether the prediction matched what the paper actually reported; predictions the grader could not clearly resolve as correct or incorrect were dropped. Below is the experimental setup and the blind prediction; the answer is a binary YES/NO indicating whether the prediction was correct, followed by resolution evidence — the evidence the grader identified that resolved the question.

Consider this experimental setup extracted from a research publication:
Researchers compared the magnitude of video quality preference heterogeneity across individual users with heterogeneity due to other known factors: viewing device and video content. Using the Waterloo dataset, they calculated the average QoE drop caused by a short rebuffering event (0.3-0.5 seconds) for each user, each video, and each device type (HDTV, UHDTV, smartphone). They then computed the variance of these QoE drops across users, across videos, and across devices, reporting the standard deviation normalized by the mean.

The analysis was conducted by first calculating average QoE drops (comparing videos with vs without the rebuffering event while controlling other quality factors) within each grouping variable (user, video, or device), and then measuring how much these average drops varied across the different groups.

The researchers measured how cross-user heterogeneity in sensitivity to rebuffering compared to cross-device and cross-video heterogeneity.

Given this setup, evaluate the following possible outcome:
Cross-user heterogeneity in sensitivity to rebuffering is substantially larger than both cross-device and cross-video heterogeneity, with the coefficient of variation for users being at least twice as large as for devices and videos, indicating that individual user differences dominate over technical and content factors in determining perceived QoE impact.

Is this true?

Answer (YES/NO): NO